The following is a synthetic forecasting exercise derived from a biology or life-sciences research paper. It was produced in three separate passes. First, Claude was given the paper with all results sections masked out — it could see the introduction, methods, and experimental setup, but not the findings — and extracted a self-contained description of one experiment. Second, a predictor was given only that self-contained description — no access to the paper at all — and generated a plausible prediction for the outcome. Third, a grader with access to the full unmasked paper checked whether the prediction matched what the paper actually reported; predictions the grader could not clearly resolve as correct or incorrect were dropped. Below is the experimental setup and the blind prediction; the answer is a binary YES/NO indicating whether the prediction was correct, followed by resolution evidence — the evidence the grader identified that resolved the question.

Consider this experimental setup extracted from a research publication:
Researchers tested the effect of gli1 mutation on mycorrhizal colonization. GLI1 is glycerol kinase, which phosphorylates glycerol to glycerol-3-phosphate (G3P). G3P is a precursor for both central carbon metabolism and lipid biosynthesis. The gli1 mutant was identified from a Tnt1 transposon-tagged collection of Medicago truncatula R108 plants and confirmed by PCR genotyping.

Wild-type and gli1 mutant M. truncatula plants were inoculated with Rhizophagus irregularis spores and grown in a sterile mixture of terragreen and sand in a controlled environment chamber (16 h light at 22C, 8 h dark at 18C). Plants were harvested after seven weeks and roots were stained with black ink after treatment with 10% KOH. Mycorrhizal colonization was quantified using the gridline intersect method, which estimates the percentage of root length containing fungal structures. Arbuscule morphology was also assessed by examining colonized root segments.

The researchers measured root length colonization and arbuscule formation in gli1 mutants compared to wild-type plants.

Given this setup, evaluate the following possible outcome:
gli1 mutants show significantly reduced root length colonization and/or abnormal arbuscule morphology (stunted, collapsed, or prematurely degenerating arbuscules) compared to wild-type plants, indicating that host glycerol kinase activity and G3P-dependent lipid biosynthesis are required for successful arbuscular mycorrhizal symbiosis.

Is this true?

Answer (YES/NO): NO